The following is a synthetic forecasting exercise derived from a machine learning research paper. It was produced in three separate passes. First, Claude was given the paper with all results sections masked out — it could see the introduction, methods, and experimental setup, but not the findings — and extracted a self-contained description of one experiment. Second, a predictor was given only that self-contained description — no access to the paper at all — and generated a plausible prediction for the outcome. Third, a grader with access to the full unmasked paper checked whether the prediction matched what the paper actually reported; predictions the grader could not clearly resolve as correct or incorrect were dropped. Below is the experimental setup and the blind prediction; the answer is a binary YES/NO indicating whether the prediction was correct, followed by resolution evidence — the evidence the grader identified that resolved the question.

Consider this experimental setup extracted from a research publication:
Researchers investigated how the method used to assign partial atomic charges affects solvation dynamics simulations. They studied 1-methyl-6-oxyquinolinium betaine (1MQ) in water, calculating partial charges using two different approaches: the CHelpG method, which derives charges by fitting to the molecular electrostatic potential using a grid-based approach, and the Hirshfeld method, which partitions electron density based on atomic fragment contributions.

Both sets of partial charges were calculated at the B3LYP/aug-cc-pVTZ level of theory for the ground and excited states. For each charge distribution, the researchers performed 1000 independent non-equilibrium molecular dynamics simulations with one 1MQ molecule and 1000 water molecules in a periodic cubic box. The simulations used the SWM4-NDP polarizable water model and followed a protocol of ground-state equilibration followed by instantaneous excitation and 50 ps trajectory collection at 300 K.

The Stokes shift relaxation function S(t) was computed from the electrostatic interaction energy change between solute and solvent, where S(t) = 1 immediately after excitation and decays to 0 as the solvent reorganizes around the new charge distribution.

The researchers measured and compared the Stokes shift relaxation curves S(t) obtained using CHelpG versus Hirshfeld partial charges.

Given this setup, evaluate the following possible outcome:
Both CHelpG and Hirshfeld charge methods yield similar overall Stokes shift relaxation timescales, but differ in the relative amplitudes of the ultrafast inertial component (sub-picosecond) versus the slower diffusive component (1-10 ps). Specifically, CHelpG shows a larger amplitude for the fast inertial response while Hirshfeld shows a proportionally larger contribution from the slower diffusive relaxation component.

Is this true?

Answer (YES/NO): NO